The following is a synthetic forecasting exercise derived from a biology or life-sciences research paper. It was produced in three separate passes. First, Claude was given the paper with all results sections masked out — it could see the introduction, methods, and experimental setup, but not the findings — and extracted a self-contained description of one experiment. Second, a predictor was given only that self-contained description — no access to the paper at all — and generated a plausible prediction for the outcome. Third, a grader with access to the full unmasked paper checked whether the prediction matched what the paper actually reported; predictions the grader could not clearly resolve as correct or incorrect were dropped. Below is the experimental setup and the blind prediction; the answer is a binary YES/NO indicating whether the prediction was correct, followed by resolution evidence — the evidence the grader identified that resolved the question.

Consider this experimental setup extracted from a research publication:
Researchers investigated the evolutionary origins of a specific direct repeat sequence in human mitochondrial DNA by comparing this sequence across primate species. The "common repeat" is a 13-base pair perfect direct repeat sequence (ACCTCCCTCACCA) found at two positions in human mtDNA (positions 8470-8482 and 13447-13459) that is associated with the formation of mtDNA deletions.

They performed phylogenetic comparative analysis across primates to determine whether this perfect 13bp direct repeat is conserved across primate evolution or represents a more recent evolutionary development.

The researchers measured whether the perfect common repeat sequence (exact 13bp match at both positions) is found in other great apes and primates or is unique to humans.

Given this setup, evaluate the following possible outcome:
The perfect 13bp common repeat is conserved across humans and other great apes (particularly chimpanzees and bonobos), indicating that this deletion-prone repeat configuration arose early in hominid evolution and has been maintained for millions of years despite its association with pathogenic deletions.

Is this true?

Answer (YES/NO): NO